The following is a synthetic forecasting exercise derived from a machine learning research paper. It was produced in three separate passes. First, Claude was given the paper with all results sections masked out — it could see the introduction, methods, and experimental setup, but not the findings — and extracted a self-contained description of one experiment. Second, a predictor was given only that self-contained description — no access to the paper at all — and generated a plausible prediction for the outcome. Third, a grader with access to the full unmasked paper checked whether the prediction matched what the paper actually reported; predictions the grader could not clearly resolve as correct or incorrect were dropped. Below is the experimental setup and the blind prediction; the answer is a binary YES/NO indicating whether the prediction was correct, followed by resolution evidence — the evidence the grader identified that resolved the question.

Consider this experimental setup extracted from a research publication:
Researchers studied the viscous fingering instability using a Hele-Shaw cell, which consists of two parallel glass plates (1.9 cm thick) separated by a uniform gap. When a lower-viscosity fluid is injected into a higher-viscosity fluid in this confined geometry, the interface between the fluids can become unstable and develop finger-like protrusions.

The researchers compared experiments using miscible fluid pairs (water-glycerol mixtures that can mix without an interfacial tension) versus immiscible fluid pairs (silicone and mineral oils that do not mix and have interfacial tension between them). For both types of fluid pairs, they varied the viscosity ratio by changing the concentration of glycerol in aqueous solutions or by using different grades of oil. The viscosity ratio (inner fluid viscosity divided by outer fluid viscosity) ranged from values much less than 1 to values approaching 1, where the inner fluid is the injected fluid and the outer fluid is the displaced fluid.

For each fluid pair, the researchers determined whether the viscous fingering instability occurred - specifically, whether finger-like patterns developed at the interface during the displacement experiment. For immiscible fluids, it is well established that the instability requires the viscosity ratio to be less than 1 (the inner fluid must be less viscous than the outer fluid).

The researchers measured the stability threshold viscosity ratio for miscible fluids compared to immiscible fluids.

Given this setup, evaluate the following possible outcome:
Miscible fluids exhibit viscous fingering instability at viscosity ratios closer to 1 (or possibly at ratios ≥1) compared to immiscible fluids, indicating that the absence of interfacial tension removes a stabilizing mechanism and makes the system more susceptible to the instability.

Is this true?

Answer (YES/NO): NO